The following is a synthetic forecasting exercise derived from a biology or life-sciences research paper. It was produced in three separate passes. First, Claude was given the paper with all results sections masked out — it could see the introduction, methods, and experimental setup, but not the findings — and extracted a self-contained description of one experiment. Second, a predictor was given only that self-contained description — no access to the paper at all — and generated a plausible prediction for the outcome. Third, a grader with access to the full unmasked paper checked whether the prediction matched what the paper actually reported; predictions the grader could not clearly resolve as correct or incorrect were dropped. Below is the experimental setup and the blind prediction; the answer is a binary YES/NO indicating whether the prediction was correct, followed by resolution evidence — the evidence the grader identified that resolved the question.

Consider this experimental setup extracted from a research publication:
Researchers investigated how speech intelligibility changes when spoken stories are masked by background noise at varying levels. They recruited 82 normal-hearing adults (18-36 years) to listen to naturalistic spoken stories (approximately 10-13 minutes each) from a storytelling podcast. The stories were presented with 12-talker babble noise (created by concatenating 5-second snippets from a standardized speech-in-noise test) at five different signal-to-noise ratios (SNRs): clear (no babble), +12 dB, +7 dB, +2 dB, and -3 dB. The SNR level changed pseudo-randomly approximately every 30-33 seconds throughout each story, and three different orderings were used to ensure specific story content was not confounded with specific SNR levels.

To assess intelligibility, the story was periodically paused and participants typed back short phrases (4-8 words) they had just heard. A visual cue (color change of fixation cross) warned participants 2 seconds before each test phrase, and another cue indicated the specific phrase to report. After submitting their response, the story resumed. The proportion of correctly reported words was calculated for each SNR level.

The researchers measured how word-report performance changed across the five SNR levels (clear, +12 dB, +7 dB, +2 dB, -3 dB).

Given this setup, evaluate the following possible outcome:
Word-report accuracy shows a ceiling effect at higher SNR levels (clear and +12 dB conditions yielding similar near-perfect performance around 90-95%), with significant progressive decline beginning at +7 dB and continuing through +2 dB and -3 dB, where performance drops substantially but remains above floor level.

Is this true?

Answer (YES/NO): YES